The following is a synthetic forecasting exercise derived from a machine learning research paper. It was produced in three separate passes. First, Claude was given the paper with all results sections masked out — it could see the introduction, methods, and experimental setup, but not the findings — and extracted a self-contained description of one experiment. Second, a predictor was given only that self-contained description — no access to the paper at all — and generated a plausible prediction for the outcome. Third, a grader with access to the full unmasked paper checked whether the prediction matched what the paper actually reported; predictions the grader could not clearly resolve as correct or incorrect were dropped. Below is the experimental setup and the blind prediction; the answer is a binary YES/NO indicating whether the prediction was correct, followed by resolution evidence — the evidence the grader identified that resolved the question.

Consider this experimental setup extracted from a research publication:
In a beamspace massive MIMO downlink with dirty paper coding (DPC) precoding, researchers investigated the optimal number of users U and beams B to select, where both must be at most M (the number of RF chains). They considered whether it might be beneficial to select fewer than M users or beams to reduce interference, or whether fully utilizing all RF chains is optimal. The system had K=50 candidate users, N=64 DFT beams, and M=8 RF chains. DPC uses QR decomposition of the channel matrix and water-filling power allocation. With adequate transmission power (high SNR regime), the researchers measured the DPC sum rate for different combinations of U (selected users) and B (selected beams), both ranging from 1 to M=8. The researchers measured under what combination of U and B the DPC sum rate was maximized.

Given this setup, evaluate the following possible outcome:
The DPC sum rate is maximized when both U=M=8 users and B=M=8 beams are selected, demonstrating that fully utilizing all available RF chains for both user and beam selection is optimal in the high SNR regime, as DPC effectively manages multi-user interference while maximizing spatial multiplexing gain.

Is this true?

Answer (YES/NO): YES